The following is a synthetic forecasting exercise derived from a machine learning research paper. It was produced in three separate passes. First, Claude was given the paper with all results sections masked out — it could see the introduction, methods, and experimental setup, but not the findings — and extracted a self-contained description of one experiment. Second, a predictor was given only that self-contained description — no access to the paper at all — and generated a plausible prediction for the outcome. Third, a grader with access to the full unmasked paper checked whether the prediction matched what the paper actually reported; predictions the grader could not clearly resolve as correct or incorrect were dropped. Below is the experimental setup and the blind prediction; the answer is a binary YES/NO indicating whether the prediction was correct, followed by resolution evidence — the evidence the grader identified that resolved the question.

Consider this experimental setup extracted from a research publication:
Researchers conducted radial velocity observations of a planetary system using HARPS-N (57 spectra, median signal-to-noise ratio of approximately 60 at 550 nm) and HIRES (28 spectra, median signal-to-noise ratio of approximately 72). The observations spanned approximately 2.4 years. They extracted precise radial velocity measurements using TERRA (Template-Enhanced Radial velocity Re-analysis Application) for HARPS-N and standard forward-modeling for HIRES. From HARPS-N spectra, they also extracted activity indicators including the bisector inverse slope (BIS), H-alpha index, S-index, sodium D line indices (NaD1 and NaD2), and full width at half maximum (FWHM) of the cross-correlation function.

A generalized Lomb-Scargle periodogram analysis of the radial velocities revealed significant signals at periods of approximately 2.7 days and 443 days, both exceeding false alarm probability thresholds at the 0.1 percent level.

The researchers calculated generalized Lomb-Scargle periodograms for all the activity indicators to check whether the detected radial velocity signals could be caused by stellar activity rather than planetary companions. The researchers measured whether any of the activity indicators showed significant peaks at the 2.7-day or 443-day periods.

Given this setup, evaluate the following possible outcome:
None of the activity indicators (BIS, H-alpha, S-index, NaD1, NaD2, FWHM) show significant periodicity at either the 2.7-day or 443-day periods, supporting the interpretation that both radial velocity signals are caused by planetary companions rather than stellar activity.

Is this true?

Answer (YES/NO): YES